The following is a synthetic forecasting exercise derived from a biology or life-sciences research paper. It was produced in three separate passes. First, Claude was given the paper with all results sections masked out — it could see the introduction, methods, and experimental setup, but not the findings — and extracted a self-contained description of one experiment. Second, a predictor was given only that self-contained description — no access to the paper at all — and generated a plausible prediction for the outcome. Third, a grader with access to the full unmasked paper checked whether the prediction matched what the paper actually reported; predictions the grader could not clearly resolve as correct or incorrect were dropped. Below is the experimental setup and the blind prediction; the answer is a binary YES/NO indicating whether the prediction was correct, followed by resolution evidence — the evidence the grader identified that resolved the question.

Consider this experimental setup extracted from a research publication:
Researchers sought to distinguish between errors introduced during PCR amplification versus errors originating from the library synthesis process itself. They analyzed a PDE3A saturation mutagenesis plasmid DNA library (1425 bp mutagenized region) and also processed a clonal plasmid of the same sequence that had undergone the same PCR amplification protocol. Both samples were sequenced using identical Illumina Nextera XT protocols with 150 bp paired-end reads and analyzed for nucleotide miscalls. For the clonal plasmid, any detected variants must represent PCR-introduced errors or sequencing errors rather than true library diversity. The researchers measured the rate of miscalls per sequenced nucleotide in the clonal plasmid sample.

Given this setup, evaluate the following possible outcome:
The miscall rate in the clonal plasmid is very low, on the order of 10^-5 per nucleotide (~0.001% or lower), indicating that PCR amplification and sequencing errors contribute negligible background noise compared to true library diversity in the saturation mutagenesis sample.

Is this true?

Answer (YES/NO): NO